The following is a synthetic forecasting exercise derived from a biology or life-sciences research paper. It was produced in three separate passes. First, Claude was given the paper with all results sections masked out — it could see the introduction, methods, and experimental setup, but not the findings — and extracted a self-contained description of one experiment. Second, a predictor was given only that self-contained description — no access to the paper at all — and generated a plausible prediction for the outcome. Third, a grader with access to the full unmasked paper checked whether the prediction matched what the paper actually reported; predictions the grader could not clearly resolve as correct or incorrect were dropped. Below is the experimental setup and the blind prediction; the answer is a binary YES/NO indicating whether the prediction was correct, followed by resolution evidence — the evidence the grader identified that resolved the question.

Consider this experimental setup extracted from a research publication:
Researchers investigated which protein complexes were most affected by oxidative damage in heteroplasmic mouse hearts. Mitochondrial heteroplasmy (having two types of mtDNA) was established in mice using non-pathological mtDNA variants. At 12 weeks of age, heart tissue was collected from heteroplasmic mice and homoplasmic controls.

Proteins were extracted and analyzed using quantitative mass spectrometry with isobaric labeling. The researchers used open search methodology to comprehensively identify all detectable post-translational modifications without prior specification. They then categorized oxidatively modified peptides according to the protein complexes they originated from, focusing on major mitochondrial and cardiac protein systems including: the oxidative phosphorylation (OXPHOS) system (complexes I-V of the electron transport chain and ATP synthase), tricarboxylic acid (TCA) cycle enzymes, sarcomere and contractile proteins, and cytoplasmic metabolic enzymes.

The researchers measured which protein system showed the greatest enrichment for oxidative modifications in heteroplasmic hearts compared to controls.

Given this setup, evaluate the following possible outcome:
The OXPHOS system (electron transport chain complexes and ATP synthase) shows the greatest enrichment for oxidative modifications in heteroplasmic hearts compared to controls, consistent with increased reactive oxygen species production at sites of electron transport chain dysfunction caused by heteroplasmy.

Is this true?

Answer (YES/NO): YES